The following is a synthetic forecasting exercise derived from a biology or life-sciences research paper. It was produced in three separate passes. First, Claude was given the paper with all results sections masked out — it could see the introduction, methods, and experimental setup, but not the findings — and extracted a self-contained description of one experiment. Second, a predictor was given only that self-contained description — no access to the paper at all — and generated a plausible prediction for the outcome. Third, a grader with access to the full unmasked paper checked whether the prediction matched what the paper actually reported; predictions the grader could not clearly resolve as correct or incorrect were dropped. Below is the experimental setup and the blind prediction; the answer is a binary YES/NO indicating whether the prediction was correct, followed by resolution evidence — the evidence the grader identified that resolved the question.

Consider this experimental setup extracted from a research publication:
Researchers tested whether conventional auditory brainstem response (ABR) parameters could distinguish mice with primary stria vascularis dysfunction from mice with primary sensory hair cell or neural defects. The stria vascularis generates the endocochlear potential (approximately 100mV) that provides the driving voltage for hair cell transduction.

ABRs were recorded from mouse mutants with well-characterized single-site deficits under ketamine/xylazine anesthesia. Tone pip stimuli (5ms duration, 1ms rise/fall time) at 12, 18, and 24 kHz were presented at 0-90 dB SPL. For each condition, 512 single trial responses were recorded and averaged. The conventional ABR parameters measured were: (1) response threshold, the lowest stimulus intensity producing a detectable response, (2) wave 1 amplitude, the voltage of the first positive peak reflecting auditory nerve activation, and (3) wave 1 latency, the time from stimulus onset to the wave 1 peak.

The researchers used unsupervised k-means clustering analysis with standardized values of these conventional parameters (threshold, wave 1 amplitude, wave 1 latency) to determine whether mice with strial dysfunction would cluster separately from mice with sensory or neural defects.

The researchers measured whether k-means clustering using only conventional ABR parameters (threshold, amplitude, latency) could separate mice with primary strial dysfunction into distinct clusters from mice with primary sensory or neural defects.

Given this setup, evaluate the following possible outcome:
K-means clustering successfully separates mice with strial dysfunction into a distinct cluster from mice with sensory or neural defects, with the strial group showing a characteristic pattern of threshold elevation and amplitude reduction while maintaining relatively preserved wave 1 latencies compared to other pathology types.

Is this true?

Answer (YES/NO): NO